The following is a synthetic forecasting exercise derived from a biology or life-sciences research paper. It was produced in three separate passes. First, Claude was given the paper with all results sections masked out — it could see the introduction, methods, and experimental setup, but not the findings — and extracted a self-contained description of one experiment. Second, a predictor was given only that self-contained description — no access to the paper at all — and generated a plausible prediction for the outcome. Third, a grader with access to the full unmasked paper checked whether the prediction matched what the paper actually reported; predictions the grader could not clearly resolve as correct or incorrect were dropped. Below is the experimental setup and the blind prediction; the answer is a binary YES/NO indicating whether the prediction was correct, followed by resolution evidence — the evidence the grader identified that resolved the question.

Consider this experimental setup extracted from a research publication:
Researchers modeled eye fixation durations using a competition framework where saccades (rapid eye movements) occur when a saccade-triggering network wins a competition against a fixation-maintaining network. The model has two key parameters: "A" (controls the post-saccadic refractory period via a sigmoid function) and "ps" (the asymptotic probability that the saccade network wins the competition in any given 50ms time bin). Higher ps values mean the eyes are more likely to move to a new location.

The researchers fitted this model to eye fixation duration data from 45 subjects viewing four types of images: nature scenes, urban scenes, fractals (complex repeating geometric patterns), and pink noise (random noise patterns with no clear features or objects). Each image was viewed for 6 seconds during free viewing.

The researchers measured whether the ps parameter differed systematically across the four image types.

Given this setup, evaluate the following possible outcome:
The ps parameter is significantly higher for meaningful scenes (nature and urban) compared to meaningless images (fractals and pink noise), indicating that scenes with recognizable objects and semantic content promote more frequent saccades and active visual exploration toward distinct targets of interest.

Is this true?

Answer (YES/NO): NO